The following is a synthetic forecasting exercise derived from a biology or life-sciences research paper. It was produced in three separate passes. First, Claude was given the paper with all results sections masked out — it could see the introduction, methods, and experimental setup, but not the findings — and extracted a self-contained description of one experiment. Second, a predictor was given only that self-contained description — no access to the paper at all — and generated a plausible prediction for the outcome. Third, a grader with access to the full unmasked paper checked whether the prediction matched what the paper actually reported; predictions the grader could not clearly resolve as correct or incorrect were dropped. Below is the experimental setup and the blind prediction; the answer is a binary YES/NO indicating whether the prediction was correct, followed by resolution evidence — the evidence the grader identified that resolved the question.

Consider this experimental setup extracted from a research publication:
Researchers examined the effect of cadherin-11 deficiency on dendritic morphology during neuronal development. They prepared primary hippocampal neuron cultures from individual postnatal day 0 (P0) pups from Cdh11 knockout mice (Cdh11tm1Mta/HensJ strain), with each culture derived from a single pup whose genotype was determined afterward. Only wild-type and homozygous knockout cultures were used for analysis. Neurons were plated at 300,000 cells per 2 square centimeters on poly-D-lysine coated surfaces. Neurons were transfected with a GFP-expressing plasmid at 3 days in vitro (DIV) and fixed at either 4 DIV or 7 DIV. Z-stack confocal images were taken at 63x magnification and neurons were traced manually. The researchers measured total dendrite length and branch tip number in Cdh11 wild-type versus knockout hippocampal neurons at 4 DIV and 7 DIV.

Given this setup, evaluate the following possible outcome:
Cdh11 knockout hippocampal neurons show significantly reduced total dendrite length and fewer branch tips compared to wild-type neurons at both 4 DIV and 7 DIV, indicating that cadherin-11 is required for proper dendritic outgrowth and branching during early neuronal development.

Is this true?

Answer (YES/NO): NO